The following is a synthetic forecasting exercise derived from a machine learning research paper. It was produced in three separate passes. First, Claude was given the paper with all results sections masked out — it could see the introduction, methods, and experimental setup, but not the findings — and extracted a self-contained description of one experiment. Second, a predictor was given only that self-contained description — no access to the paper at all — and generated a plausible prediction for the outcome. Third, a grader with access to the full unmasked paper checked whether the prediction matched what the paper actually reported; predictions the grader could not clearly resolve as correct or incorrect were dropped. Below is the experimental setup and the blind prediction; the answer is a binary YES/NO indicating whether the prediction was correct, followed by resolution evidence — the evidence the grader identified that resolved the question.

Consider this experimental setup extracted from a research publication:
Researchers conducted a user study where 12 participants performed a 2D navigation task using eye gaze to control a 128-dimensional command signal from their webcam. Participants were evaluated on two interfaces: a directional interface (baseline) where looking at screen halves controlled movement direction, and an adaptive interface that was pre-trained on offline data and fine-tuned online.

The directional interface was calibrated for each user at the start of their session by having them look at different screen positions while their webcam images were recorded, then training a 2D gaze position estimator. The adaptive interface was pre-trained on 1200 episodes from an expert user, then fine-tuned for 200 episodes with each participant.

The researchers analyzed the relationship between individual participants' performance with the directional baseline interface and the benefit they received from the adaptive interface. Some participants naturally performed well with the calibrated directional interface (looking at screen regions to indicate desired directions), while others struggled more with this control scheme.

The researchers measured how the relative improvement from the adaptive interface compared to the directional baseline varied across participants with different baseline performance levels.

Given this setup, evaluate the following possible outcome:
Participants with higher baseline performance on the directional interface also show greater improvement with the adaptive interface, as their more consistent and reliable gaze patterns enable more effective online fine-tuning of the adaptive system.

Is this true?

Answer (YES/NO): NO